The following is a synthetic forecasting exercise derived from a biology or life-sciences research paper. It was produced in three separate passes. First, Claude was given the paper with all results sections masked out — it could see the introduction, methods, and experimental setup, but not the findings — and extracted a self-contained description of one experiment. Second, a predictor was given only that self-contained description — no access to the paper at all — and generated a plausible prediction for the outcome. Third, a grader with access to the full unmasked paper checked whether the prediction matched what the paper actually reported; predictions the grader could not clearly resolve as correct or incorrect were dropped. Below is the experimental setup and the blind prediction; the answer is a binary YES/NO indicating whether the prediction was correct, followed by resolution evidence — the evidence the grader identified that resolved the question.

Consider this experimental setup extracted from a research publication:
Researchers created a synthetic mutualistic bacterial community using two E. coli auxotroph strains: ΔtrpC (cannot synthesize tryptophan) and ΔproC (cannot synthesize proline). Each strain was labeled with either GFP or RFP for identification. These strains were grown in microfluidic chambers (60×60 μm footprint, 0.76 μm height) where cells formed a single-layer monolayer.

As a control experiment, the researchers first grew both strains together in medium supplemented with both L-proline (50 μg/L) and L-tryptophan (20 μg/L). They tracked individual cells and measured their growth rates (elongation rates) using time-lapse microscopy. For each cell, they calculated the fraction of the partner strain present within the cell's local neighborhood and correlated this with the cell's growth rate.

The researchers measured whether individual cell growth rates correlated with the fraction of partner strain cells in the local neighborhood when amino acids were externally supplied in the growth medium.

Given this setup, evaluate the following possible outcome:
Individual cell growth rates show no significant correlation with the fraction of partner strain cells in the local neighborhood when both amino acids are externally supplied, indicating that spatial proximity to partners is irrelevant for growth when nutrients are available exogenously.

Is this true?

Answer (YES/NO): YES